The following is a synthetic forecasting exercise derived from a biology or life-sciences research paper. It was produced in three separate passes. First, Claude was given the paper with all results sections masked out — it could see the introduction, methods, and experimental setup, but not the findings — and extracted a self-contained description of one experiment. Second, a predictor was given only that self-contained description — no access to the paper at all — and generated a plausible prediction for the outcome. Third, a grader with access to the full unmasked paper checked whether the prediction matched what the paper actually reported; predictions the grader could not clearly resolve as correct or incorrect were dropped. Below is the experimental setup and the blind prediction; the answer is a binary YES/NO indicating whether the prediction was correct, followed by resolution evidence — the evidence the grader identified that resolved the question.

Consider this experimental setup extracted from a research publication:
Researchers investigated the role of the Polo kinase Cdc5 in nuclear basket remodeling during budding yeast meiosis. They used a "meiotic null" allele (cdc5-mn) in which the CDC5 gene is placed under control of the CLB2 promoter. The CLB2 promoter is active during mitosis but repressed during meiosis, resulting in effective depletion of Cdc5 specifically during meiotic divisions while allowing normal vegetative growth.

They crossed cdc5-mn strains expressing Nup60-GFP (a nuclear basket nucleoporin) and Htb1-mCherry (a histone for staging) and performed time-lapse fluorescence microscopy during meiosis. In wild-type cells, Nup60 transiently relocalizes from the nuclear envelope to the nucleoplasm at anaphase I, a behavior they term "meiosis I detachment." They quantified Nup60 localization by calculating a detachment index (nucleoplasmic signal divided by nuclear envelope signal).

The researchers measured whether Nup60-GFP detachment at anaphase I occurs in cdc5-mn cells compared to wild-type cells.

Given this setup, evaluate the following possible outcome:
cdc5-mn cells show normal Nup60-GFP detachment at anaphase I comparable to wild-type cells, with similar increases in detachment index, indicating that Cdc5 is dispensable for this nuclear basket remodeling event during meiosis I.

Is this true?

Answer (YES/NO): NO